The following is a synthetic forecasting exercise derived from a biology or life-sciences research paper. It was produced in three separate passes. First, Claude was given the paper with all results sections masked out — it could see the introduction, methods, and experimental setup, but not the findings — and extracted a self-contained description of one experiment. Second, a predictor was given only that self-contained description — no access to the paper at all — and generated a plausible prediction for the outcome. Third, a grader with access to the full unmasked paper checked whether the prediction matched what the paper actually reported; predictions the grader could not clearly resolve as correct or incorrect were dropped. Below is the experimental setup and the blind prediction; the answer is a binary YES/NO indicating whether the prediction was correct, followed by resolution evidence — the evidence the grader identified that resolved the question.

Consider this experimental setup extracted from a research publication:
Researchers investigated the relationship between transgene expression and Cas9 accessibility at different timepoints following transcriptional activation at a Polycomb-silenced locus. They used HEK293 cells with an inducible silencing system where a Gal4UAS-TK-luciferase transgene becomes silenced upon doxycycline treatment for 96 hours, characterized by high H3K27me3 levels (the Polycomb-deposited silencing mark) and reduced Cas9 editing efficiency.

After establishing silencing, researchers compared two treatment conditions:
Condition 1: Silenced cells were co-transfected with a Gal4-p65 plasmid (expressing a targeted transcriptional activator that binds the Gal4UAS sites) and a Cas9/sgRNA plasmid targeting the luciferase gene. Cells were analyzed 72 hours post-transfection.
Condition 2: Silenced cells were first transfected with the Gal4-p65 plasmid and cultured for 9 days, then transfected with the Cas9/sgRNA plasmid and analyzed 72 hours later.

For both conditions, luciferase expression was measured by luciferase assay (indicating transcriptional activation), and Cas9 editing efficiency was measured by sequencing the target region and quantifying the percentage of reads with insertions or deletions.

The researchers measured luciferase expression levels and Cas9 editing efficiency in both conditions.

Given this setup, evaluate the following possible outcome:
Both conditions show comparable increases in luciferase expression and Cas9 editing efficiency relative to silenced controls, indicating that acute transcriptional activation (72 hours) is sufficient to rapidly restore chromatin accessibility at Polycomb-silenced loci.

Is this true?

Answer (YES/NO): NO